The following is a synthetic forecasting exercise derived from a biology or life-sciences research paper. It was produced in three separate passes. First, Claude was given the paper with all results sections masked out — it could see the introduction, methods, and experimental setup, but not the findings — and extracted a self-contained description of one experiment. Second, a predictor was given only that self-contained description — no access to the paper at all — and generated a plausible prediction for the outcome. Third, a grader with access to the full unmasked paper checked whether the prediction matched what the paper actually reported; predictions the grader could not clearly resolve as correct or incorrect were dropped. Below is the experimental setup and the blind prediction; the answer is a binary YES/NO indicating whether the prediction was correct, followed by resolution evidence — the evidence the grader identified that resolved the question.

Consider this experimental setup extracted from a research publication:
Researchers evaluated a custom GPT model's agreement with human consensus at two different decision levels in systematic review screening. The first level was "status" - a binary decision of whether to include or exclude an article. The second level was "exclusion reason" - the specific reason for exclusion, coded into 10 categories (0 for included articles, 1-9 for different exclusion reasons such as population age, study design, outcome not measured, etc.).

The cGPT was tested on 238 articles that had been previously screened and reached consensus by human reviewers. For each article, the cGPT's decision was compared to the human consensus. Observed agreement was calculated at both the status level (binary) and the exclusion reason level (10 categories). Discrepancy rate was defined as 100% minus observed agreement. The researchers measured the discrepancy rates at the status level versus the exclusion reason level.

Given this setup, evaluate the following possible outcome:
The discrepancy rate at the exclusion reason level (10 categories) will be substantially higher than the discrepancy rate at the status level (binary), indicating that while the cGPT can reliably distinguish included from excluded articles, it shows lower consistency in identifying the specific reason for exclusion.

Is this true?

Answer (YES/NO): YES